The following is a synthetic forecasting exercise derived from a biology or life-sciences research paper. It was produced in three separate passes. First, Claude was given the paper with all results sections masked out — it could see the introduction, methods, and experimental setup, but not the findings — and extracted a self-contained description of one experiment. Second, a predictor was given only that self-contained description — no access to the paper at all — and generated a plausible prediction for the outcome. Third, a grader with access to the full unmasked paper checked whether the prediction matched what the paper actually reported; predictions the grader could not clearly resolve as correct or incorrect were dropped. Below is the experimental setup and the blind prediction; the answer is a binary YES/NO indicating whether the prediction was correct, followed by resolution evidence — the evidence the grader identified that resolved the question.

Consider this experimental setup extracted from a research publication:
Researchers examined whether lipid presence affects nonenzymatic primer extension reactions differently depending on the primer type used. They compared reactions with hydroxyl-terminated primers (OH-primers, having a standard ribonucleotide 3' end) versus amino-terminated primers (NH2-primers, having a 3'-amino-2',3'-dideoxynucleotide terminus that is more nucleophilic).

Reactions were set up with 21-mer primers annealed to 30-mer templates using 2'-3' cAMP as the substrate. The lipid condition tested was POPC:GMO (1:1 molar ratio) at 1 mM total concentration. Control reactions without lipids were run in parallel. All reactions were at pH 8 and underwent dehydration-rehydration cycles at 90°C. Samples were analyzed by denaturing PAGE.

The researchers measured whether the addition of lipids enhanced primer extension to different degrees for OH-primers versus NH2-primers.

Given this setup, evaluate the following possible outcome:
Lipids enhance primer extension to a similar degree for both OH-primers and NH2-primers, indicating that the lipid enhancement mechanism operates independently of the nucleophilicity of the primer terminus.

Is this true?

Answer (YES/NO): YES